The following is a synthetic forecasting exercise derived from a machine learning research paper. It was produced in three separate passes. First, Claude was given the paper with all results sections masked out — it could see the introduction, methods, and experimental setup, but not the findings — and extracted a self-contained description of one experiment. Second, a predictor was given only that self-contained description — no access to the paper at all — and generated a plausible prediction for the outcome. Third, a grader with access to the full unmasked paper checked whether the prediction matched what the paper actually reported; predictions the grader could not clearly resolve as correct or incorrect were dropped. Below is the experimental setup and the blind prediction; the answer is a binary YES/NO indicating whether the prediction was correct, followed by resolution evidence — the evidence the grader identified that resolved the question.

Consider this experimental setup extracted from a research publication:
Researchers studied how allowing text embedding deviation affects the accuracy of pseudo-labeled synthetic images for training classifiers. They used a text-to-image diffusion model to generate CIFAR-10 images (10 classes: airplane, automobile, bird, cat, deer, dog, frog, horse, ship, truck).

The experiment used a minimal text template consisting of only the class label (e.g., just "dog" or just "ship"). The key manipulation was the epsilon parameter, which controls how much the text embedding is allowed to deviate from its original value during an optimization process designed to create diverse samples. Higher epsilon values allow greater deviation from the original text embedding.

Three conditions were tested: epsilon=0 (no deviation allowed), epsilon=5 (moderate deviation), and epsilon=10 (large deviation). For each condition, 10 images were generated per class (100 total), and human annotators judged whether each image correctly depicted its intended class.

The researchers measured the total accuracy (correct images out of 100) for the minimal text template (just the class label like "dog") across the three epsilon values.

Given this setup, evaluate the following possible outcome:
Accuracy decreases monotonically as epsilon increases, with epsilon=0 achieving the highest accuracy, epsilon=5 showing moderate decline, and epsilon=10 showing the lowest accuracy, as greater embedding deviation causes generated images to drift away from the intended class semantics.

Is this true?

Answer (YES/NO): YES